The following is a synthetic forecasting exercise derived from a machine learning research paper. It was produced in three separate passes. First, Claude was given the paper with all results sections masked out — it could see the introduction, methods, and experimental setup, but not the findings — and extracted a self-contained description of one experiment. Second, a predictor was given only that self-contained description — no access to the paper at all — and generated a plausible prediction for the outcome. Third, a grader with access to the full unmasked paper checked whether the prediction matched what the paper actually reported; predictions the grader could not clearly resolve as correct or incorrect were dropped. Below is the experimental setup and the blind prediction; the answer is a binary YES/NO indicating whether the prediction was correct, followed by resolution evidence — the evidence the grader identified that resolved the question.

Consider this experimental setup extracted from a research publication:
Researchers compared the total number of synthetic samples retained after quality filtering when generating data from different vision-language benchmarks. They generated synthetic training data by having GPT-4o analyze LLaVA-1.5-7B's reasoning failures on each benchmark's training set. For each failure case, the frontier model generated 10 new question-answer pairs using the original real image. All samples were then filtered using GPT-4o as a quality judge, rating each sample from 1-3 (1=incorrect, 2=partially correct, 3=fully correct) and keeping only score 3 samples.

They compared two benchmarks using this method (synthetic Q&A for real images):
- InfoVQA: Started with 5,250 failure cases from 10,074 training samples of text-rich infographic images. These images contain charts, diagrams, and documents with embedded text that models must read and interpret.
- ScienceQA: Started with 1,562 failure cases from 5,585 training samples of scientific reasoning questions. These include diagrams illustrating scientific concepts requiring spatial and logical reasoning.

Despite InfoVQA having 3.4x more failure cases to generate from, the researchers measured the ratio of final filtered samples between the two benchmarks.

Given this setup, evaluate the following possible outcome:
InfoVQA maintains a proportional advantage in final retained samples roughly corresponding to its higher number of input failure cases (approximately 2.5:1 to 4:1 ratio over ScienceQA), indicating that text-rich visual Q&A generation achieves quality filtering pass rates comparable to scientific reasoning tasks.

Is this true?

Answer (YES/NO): NO